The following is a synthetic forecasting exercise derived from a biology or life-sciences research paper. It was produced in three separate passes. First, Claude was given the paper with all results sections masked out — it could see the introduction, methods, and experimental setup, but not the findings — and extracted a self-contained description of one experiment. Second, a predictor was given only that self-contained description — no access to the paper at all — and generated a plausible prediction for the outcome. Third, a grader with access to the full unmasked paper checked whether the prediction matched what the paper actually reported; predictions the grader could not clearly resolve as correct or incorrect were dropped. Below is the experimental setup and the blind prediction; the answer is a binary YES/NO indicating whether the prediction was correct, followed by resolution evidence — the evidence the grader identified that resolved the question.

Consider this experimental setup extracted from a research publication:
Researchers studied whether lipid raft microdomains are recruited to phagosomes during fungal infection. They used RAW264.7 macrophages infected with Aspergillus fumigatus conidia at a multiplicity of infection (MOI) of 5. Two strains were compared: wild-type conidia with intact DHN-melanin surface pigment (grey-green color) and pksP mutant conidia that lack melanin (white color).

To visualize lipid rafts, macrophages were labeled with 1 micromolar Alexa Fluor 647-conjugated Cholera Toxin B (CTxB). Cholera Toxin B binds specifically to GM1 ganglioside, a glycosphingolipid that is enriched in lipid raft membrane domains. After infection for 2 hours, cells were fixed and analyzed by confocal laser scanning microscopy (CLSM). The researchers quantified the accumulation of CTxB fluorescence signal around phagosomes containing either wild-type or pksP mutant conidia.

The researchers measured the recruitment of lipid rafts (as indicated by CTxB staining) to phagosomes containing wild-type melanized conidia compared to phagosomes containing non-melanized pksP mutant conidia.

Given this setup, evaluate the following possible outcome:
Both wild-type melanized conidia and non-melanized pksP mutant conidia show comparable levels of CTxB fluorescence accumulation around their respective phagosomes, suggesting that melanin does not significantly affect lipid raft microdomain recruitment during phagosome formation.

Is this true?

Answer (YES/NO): NO